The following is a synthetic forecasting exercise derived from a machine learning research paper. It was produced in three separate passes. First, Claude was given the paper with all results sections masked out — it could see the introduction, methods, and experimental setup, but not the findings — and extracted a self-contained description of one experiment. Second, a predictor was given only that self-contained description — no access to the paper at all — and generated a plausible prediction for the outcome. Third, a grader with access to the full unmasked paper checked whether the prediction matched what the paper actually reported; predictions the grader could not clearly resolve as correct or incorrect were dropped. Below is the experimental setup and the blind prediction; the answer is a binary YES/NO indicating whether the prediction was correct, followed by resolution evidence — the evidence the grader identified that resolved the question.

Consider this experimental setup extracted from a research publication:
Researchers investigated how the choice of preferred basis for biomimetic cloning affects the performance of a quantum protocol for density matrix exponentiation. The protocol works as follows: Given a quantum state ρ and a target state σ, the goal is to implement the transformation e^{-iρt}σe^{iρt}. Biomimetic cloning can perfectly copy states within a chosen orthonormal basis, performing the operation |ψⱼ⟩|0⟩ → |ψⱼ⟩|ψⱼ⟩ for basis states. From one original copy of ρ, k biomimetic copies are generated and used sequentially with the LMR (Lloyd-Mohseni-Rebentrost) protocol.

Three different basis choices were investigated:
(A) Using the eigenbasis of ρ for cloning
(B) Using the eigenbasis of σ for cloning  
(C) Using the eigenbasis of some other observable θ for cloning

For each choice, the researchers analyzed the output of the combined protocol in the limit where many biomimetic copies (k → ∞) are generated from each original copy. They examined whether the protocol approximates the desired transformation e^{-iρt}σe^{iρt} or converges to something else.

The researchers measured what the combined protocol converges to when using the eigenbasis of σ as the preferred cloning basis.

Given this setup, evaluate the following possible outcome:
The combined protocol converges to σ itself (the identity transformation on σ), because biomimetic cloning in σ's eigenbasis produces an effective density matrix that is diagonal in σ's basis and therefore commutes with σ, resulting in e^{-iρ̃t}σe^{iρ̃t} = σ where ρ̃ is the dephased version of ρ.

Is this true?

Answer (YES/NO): YES